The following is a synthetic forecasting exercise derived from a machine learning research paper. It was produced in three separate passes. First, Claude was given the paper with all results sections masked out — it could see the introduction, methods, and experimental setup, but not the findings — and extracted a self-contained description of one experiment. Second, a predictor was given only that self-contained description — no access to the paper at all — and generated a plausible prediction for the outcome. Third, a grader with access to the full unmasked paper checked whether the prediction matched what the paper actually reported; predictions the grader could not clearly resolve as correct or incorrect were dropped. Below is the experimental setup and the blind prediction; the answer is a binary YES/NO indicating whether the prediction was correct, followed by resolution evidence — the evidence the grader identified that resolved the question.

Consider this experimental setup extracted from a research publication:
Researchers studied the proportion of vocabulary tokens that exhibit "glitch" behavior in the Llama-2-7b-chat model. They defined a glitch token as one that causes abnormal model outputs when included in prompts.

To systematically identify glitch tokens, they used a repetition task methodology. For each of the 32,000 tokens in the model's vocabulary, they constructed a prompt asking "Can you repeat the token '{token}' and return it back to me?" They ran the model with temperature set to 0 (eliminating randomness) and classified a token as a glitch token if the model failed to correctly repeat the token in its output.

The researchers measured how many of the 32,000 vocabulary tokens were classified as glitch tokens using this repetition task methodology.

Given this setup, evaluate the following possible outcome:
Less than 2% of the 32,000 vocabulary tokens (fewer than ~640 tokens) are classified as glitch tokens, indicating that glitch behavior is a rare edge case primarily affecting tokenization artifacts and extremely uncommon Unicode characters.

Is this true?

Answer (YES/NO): NO